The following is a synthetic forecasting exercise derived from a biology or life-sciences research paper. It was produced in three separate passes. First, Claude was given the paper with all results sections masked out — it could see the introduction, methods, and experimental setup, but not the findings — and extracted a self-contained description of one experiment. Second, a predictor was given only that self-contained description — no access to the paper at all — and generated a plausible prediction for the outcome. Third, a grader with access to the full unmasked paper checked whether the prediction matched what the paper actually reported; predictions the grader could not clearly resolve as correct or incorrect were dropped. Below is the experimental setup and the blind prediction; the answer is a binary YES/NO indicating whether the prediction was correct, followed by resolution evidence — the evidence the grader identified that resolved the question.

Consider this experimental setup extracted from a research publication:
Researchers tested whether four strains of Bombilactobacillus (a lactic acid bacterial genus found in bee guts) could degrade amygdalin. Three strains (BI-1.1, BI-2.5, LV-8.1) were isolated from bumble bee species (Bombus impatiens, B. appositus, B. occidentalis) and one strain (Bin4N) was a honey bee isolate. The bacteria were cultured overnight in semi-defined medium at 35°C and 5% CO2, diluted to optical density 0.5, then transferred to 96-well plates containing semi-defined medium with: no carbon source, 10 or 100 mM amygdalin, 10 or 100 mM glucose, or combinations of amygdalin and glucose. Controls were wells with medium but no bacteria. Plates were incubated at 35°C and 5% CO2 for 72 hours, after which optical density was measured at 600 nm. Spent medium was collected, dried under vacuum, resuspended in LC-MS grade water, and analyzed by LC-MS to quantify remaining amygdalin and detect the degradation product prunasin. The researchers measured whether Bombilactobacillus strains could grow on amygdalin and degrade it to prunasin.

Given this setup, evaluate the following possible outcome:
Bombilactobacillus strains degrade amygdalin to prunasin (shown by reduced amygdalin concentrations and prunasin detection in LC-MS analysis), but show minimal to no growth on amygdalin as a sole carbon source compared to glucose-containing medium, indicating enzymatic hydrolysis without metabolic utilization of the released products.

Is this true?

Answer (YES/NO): NO